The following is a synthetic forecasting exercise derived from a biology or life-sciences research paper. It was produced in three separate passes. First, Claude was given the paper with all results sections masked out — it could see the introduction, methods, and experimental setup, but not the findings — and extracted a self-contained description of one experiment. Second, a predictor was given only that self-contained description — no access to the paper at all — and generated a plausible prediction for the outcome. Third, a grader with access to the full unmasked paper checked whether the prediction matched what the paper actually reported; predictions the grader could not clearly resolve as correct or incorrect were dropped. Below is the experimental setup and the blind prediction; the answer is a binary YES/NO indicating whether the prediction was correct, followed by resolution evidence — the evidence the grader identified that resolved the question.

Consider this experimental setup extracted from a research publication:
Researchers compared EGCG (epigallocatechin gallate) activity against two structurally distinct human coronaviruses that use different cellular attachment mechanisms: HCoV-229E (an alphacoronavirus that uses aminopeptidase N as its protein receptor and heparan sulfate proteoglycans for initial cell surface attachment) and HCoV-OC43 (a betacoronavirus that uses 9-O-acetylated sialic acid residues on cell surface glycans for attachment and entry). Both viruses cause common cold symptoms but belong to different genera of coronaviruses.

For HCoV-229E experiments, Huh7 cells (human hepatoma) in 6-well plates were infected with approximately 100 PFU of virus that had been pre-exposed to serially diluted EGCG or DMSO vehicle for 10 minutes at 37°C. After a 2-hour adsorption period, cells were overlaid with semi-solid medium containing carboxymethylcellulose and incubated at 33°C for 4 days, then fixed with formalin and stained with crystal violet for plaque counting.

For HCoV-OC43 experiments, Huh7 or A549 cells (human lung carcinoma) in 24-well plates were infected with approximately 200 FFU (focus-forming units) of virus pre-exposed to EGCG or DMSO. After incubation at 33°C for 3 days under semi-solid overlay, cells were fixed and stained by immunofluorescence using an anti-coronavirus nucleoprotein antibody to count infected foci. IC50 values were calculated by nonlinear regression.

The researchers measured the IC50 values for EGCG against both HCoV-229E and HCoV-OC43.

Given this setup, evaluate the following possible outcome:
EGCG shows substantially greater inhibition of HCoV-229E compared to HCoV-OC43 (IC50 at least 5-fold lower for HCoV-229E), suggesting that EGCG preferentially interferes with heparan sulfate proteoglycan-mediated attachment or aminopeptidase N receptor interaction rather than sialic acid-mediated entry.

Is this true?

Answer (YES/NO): NO